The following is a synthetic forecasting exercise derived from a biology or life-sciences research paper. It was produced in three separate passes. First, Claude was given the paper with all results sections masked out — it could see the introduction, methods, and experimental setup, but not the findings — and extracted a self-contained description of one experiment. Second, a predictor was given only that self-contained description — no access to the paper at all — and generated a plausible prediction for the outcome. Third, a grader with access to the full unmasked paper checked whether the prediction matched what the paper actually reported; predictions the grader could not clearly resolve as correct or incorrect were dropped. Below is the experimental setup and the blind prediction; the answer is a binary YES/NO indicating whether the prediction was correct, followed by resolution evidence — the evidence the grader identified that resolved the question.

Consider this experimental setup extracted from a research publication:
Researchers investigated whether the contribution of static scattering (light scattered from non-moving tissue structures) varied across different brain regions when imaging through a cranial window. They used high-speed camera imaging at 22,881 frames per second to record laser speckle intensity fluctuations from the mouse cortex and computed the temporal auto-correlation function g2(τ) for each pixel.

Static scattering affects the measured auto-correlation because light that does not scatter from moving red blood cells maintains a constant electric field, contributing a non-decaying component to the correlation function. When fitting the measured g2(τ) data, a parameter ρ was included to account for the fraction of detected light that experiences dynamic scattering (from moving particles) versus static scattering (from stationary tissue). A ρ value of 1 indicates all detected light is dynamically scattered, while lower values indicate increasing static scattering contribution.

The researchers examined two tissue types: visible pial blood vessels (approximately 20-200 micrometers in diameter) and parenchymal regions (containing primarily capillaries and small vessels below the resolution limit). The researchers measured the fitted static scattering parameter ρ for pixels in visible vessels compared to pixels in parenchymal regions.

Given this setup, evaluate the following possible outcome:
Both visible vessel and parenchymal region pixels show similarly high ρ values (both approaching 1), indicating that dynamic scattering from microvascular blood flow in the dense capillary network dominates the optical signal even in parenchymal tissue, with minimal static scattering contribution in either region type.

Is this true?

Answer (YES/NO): NO